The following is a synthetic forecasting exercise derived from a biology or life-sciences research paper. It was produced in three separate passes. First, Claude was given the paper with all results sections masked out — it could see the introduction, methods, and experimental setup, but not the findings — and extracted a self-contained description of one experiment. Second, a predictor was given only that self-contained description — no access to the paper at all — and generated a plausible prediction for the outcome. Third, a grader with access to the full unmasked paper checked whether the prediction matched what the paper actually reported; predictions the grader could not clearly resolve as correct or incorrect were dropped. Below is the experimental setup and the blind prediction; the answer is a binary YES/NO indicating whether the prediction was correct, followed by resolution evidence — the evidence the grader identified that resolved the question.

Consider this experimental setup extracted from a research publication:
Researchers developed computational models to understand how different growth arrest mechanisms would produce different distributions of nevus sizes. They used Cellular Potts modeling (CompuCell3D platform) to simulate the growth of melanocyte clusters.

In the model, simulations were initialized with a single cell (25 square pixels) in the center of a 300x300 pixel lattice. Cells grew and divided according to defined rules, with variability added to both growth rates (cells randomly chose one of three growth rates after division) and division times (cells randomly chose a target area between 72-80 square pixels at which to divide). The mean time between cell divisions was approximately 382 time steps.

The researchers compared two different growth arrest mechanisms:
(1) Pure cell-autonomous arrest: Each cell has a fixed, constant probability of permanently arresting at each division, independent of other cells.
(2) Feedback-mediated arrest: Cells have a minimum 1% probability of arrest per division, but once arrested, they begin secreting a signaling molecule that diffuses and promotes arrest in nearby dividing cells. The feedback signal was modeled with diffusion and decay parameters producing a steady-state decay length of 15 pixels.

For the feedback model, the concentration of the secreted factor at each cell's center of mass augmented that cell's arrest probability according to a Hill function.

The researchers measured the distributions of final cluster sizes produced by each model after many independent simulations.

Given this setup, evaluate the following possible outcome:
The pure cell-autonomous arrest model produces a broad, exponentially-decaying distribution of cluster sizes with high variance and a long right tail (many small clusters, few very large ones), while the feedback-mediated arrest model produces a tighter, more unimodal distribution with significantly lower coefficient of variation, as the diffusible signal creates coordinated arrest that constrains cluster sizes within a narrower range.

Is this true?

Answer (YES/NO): NO